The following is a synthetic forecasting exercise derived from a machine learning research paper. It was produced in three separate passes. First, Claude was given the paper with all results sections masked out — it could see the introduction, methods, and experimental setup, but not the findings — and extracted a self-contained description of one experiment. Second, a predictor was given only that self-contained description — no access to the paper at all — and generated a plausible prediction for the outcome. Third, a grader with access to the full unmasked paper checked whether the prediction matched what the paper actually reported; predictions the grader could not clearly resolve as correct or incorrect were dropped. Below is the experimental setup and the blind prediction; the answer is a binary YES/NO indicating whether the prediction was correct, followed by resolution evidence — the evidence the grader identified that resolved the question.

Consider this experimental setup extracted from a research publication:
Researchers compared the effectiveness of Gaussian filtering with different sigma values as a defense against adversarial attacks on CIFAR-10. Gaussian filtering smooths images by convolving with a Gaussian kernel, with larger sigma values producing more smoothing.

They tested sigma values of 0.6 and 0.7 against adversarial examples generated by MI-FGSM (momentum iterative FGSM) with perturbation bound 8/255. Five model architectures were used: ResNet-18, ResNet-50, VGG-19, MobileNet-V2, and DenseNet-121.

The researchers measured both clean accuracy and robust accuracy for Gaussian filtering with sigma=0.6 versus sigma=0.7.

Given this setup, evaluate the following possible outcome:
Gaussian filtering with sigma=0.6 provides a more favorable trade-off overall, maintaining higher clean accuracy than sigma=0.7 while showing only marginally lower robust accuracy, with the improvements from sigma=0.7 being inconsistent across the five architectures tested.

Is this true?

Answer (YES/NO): NO